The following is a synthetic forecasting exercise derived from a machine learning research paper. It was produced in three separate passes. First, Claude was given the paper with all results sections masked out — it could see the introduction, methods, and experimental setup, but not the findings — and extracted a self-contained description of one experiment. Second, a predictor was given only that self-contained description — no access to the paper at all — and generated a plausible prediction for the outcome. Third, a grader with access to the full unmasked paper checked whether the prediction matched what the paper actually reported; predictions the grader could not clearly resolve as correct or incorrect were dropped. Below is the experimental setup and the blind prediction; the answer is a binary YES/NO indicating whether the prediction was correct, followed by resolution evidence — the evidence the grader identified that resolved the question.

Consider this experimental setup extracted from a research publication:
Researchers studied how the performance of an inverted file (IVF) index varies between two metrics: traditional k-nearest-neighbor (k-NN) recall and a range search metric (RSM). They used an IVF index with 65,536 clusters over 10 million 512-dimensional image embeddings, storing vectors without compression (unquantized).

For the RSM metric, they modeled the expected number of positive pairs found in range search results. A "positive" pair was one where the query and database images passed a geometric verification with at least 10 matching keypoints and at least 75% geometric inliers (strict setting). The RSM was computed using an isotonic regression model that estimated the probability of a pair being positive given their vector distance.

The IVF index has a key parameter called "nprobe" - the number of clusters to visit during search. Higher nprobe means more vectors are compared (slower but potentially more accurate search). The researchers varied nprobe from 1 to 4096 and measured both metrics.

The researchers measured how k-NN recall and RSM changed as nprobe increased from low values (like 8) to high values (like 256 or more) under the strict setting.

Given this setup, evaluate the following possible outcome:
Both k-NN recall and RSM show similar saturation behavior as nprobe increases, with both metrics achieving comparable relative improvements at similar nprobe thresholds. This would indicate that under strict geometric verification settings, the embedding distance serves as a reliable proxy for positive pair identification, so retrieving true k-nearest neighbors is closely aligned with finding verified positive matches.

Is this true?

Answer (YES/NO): NO